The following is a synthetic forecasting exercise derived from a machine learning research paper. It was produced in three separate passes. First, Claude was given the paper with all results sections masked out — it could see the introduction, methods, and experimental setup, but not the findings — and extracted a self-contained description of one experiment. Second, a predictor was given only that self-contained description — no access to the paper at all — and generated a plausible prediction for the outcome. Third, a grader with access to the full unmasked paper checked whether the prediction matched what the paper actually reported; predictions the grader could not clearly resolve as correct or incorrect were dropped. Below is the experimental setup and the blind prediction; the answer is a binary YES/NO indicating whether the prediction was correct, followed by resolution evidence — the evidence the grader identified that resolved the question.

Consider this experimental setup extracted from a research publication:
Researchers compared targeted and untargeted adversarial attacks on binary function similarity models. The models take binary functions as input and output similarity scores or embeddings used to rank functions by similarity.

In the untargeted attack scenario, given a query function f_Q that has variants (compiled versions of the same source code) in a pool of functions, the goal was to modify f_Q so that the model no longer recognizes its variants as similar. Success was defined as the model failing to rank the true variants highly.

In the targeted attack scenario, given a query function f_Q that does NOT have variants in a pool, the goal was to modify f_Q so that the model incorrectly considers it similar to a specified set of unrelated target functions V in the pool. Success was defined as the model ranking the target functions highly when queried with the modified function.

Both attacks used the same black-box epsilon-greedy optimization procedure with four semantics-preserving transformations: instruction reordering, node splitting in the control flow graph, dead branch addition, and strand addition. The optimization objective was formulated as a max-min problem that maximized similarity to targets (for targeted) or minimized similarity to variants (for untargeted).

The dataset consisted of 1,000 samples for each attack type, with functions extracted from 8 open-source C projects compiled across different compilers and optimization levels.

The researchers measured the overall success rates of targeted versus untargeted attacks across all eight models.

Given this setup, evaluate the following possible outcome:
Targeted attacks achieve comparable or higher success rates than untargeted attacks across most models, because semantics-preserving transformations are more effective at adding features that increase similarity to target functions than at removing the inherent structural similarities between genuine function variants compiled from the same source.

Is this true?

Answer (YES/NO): NO